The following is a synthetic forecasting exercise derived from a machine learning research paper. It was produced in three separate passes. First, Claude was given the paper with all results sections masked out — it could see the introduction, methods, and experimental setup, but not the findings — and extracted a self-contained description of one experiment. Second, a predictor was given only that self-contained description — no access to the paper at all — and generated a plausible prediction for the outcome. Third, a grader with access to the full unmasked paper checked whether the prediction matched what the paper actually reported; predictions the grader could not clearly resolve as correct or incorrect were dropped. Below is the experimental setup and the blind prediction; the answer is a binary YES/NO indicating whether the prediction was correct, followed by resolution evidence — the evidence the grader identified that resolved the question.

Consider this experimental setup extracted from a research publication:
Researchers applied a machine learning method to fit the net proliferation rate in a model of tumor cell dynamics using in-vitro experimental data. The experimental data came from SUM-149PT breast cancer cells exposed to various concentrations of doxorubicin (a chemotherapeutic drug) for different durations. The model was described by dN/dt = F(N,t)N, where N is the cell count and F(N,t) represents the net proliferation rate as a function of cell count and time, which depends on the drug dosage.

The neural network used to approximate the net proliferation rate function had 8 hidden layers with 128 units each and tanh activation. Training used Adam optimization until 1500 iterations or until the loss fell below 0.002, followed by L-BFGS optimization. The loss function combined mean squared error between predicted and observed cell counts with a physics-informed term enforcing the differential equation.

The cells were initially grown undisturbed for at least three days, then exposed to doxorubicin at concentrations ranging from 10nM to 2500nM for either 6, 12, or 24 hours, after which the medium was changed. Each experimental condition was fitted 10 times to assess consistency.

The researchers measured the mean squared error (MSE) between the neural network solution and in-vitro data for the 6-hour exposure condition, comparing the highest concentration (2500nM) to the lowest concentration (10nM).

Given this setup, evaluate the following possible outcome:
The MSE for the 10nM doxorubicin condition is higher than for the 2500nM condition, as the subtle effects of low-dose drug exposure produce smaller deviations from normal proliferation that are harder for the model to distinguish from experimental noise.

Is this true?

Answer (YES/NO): NO